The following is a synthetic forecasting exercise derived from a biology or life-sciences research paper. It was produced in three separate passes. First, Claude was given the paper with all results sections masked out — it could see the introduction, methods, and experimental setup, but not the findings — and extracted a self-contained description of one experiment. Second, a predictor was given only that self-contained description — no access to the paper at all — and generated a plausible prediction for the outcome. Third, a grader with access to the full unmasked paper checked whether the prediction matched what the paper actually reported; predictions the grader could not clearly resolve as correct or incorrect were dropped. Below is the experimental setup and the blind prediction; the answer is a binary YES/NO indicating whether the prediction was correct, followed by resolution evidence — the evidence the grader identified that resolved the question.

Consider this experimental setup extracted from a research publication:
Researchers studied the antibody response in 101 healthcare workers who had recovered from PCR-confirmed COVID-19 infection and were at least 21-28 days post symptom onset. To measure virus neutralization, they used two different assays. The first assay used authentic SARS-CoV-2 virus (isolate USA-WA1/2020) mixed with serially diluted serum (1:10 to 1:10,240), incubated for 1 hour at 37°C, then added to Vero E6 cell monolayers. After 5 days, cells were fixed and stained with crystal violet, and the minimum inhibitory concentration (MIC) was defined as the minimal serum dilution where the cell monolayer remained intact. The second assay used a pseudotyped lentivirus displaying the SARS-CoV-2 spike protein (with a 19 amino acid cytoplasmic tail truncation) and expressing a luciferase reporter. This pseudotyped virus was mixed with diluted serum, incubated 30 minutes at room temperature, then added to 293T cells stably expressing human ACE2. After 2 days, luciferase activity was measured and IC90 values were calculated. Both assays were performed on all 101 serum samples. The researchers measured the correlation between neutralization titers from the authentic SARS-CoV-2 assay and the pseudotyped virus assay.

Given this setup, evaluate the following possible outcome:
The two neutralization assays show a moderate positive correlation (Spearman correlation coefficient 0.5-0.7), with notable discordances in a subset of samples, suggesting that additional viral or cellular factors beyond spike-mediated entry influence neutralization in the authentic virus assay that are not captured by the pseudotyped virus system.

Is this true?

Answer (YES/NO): YES